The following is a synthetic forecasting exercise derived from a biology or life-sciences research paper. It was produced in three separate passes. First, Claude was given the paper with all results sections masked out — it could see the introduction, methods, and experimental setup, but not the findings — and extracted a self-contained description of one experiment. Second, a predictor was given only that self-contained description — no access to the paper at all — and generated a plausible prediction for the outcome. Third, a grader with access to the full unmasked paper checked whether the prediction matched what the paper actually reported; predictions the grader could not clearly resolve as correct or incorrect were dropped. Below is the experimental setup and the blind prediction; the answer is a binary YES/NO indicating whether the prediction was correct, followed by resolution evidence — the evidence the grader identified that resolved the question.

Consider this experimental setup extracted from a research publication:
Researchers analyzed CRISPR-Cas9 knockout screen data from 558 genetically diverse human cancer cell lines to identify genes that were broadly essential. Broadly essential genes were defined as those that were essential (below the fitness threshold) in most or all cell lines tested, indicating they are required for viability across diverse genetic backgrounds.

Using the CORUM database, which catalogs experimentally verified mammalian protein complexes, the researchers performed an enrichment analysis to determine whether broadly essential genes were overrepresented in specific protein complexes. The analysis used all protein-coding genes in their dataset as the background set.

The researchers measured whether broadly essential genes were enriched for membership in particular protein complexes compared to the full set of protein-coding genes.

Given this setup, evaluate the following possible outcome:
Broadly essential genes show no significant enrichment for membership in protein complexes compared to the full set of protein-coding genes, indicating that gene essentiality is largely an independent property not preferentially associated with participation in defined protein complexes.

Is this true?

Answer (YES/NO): NO